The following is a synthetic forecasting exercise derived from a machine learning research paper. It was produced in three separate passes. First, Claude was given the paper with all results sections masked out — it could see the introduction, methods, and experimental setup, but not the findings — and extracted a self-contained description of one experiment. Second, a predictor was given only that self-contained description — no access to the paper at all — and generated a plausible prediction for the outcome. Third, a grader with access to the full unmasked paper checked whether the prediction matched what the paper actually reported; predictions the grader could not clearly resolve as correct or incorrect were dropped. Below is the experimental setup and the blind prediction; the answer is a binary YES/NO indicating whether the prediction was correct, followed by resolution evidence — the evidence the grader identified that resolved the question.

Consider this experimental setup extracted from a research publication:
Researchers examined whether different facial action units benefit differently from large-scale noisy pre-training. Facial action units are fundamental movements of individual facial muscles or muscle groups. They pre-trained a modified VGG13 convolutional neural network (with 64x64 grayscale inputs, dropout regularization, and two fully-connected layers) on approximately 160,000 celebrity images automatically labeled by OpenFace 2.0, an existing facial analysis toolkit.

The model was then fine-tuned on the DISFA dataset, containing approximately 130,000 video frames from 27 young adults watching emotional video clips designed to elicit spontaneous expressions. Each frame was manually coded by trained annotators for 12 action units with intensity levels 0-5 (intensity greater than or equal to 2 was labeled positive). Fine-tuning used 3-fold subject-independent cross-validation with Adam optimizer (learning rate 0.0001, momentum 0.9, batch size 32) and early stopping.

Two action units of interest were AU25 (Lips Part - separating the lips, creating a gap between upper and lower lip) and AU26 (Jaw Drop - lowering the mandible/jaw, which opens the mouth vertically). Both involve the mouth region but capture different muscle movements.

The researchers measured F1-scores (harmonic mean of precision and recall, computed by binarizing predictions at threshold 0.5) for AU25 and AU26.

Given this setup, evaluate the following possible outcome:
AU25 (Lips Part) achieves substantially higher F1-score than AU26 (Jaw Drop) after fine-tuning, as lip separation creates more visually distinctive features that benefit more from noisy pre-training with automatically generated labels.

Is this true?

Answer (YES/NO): YES